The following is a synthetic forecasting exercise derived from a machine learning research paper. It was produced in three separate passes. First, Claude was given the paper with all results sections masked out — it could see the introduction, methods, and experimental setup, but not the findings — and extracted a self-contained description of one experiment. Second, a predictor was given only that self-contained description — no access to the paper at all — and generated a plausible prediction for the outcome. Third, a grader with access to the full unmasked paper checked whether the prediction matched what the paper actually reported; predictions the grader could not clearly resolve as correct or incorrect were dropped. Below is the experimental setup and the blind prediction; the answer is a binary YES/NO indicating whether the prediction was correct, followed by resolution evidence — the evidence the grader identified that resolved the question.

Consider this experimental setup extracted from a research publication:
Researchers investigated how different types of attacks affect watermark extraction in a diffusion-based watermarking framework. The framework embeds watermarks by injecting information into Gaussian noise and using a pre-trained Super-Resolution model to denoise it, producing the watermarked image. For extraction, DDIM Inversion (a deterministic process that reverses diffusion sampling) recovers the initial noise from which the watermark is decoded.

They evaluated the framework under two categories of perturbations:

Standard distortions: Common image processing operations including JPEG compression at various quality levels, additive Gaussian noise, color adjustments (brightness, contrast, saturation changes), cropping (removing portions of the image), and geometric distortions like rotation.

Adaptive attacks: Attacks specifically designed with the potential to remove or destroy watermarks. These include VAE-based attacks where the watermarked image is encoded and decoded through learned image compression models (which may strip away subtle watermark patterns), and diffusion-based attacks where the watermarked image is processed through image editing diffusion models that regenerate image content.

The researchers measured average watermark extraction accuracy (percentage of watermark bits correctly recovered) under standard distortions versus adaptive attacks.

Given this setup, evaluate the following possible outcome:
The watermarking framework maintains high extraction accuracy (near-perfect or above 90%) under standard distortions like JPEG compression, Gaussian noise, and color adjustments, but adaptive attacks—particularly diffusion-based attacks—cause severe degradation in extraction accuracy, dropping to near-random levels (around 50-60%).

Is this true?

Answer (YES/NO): NO